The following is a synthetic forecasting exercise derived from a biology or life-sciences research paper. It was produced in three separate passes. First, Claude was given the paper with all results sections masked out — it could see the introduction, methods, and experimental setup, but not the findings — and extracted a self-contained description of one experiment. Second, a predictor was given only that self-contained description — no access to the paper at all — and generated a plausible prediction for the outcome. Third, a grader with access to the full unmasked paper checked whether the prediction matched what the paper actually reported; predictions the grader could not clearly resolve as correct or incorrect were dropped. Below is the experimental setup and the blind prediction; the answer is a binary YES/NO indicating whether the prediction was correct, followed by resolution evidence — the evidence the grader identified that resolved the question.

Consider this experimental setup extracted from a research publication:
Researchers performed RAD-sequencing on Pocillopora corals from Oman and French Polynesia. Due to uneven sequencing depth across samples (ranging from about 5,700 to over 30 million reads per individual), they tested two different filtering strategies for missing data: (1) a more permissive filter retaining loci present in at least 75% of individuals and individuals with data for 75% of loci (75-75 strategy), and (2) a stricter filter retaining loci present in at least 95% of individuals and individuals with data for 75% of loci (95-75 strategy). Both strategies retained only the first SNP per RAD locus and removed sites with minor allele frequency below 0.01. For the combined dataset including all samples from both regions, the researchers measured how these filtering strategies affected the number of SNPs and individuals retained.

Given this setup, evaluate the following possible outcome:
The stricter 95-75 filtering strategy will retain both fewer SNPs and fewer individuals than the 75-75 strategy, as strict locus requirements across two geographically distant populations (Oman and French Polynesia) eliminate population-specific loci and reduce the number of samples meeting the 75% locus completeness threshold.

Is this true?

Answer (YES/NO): NO